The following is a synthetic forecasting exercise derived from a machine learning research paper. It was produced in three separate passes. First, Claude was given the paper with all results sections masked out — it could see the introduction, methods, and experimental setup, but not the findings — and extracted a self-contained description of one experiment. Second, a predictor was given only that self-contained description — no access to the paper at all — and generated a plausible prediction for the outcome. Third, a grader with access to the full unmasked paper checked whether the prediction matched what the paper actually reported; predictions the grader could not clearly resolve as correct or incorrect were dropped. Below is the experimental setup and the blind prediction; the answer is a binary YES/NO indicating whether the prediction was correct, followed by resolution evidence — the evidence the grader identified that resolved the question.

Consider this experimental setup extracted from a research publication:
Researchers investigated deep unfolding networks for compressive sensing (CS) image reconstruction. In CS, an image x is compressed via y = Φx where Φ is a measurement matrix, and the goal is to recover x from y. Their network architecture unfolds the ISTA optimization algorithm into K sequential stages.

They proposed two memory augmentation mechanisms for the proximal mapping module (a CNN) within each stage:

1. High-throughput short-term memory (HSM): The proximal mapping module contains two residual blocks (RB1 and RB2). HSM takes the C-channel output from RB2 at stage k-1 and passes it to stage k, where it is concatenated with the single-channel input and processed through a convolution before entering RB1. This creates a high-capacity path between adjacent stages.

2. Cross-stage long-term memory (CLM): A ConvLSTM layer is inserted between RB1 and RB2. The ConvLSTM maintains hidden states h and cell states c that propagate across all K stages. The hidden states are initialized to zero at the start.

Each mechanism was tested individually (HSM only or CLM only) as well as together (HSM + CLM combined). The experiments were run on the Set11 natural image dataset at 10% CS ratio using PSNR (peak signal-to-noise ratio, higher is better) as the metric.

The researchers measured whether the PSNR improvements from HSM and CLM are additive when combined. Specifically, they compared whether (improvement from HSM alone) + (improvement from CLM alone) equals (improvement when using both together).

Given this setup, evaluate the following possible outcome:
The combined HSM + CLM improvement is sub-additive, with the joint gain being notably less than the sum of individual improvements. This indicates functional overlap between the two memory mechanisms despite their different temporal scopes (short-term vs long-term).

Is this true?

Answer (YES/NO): YES